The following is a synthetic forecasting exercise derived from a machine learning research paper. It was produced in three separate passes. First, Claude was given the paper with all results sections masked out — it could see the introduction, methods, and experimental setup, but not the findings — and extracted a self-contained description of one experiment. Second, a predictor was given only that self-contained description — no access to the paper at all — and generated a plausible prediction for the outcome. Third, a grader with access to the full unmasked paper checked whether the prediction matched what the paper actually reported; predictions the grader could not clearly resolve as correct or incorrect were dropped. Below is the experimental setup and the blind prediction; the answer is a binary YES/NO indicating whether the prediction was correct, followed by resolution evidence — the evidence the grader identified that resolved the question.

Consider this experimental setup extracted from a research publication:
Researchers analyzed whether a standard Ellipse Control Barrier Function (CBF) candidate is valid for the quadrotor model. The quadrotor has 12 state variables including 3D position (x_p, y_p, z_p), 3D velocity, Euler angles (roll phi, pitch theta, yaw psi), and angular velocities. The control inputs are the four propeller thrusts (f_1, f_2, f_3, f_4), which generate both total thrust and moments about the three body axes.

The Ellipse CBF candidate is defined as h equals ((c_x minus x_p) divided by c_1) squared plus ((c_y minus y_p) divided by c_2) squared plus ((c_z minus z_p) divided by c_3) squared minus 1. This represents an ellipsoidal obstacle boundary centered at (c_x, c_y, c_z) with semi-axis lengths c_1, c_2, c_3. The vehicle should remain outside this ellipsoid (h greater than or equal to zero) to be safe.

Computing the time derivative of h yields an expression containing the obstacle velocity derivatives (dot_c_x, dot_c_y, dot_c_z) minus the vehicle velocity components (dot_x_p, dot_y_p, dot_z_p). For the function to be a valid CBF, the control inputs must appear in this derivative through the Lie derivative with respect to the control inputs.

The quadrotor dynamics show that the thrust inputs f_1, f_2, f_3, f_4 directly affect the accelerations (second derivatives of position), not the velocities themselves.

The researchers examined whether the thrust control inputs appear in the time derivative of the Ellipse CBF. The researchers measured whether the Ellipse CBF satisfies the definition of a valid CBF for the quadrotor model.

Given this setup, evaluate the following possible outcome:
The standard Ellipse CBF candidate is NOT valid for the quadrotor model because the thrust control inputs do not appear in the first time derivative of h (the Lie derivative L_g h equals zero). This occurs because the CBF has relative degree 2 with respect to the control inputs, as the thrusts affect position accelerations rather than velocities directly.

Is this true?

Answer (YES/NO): YES